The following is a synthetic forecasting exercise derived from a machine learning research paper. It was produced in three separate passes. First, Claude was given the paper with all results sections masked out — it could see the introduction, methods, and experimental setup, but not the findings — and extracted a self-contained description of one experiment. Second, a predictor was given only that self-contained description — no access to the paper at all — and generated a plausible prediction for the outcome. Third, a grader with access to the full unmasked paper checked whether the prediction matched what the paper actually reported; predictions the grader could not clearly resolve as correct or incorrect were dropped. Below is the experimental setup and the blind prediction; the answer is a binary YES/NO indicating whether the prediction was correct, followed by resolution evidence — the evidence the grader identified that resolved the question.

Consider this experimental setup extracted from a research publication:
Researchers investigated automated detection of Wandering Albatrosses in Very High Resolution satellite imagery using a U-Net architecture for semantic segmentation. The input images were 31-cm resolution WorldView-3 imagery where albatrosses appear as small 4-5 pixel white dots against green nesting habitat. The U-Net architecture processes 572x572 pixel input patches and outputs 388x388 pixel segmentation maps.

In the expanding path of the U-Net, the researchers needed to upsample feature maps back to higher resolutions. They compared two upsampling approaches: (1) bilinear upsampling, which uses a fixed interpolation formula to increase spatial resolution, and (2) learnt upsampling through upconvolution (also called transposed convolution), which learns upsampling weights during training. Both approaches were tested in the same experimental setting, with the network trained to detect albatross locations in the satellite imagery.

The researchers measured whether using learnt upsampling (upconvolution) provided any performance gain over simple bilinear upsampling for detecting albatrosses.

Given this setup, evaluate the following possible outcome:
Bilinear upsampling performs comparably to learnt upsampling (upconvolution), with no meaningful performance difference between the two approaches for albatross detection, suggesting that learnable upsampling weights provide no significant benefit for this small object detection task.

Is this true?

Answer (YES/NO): YES